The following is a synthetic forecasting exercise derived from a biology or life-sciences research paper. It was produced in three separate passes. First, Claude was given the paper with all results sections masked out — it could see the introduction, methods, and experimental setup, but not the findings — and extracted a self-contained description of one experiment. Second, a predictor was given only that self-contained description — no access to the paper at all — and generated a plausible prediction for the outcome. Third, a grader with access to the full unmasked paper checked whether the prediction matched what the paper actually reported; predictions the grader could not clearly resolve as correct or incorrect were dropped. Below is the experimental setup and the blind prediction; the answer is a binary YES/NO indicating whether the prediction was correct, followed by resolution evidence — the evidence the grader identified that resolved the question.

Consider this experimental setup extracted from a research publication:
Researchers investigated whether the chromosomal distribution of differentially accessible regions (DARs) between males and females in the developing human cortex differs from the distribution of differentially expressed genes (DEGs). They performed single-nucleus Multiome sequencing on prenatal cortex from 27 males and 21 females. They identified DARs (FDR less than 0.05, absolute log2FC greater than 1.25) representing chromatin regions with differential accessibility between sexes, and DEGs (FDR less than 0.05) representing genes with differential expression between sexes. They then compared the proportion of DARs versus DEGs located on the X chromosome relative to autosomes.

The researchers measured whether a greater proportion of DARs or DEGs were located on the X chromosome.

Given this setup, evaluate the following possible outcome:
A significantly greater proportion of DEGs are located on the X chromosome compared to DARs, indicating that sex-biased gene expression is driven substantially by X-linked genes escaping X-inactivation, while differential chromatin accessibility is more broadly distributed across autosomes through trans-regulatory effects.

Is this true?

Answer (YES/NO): NO